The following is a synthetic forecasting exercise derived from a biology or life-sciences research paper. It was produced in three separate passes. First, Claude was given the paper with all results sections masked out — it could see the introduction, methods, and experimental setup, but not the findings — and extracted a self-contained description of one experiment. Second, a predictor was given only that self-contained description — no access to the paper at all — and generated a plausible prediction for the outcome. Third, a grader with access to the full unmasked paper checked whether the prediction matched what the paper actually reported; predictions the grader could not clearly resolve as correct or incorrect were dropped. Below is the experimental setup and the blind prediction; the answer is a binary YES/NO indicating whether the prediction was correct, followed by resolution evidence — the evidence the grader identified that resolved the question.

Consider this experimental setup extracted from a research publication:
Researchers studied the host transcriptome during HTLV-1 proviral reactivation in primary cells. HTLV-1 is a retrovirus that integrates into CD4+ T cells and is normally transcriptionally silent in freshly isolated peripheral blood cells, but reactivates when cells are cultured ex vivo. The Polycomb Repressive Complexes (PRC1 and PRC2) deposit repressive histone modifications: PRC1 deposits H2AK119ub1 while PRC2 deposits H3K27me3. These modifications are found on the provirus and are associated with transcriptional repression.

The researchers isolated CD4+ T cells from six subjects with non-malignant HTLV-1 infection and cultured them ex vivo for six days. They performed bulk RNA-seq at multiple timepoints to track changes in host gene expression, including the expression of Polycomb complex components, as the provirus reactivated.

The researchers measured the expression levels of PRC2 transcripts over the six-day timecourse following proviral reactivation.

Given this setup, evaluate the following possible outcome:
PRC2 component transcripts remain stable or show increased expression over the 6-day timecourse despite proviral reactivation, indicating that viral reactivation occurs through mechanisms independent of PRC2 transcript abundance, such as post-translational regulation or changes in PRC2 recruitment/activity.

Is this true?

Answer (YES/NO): YES